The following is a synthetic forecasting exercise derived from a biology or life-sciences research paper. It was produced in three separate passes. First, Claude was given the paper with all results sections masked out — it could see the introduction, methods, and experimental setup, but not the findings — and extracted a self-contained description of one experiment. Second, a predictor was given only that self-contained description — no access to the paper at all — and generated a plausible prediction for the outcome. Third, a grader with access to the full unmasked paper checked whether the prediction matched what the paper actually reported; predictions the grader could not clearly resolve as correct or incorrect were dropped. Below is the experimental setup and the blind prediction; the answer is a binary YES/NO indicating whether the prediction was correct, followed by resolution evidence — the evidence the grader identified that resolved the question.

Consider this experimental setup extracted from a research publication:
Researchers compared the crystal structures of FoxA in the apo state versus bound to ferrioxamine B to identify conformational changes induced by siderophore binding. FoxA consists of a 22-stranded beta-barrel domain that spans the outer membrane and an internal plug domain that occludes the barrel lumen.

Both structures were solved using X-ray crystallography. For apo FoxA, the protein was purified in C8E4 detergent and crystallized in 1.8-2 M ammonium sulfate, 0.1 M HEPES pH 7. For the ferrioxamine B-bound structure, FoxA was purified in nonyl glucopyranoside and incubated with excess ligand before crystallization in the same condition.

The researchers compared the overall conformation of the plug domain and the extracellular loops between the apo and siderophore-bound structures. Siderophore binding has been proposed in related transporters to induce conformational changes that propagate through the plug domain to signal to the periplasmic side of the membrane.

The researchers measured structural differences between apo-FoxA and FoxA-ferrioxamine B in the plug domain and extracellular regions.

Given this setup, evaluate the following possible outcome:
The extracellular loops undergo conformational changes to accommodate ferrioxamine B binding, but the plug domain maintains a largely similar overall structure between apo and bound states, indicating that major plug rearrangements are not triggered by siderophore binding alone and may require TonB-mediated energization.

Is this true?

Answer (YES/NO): YES